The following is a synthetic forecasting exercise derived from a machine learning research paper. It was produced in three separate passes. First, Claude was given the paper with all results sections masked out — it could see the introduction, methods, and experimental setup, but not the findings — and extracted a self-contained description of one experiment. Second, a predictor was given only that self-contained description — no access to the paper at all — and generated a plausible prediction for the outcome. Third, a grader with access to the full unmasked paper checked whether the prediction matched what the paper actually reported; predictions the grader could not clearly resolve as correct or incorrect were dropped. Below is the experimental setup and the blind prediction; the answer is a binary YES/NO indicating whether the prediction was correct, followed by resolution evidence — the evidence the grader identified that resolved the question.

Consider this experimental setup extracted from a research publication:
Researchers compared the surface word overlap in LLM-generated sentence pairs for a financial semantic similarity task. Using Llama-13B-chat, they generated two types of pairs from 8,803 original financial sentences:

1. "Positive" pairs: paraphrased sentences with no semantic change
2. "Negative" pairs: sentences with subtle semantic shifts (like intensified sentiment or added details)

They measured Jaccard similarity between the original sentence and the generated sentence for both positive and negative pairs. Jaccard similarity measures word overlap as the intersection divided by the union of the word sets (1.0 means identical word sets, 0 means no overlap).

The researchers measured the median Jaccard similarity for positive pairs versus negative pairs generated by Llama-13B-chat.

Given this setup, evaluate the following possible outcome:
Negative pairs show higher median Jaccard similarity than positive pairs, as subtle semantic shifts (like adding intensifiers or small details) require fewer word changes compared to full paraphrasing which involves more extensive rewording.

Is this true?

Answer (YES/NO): YES